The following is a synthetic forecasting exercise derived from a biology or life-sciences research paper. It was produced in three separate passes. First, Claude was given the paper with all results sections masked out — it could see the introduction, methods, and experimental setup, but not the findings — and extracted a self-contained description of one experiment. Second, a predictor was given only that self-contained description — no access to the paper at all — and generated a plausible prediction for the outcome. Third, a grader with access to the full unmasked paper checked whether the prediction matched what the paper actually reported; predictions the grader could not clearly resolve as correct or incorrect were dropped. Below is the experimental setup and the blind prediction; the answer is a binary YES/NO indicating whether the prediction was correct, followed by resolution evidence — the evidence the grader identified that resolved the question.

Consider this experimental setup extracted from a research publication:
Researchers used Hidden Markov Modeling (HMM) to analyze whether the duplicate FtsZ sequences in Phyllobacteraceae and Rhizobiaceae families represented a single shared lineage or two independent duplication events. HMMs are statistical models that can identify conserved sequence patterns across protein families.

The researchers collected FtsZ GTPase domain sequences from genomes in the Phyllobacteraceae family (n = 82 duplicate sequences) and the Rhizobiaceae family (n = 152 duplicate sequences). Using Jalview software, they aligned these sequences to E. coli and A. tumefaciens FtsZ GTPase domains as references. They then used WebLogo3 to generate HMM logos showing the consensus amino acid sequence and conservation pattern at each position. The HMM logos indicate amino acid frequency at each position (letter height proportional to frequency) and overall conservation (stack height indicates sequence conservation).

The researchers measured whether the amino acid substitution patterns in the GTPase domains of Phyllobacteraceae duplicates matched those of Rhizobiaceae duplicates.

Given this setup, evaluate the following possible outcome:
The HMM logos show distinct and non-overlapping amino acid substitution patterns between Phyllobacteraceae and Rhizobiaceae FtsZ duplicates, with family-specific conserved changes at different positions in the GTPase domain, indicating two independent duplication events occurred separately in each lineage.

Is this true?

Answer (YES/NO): NO